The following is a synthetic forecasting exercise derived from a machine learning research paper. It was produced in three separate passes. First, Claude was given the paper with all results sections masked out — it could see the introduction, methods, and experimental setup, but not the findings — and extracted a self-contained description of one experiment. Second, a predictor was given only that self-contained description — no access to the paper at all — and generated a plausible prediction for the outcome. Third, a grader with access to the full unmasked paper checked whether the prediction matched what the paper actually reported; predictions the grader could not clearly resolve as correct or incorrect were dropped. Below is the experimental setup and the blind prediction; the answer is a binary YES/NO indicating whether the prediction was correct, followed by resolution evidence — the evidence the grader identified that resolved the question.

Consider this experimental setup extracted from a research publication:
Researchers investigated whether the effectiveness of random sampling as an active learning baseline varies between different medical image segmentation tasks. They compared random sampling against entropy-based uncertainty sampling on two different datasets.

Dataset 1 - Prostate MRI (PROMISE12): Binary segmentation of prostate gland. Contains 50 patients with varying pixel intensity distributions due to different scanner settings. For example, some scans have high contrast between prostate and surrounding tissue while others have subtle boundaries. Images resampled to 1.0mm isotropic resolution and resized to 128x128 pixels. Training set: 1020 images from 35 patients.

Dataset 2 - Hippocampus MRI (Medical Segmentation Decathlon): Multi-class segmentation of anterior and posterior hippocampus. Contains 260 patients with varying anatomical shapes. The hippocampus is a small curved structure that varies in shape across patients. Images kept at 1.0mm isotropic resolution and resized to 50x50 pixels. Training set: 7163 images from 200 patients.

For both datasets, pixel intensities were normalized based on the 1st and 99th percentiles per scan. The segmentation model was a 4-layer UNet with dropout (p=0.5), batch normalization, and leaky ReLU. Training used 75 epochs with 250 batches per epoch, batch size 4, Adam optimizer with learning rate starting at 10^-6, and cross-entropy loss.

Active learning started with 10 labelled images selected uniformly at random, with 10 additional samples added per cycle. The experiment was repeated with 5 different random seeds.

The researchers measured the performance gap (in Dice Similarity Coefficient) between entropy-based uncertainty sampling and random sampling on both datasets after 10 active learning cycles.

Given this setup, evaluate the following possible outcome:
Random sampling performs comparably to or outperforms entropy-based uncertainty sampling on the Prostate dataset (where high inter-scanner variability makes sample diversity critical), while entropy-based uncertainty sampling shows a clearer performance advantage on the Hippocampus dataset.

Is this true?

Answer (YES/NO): NO